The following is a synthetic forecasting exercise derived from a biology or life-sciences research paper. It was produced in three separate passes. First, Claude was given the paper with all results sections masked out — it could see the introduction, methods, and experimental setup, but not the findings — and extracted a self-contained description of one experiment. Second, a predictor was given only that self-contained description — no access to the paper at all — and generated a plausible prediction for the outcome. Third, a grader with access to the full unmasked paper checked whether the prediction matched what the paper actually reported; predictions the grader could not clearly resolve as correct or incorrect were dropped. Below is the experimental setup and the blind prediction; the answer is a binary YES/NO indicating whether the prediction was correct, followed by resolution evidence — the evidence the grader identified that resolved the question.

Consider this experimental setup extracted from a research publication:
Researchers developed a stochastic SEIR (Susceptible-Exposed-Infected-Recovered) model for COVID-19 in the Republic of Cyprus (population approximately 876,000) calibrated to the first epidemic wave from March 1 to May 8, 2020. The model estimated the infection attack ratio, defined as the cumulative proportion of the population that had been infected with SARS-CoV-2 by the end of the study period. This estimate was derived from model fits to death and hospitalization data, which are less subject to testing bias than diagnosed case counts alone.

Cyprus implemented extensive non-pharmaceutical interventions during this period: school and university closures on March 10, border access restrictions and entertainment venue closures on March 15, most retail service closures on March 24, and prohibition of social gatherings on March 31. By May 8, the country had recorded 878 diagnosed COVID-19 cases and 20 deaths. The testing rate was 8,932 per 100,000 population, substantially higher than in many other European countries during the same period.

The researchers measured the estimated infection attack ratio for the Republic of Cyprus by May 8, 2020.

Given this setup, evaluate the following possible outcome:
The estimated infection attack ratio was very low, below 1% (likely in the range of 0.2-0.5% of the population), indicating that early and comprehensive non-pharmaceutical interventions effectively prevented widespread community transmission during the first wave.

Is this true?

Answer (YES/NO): YES